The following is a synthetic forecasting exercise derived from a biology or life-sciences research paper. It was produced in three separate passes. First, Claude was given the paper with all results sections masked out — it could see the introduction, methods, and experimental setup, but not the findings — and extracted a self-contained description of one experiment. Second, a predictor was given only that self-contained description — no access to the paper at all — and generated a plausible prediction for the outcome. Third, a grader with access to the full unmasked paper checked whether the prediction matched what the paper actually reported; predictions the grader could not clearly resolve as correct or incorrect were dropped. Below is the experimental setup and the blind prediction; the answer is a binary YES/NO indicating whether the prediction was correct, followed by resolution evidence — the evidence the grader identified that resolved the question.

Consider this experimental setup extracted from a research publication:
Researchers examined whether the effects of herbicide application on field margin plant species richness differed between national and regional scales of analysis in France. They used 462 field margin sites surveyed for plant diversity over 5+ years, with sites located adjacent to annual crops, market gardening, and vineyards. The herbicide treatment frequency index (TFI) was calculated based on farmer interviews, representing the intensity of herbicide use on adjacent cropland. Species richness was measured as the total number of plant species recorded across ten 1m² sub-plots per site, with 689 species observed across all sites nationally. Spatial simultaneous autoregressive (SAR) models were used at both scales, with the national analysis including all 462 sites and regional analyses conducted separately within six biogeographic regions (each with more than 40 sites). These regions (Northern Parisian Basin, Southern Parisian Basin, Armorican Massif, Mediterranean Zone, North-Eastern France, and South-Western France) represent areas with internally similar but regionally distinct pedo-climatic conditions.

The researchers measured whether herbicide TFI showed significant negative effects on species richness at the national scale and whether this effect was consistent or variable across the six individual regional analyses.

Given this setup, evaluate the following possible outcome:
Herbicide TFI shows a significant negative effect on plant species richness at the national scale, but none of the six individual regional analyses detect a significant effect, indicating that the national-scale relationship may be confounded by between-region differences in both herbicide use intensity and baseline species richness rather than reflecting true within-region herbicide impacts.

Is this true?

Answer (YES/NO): NO